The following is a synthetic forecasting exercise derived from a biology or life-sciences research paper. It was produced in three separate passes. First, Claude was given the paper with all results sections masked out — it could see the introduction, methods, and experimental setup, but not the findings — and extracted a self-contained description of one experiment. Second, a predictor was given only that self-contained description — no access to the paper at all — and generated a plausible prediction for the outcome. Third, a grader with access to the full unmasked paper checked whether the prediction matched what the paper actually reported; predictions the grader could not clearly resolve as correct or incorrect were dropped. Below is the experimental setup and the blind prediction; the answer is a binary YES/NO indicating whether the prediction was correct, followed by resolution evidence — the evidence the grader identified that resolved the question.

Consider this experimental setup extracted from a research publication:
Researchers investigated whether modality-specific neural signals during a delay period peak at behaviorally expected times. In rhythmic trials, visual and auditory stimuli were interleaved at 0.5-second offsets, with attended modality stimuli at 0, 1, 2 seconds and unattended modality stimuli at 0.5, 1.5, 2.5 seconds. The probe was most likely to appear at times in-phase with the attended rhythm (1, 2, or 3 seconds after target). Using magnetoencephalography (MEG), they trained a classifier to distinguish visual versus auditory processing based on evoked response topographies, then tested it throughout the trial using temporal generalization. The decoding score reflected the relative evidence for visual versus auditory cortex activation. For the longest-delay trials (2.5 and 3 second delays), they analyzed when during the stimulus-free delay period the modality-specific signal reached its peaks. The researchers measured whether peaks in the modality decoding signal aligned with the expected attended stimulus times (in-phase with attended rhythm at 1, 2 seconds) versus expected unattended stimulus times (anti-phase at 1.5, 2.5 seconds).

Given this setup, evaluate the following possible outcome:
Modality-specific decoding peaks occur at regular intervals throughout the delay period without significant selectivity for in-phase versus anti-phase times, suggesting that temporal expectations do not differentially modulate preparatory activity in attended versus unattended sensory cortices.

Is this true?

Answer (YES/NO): NO